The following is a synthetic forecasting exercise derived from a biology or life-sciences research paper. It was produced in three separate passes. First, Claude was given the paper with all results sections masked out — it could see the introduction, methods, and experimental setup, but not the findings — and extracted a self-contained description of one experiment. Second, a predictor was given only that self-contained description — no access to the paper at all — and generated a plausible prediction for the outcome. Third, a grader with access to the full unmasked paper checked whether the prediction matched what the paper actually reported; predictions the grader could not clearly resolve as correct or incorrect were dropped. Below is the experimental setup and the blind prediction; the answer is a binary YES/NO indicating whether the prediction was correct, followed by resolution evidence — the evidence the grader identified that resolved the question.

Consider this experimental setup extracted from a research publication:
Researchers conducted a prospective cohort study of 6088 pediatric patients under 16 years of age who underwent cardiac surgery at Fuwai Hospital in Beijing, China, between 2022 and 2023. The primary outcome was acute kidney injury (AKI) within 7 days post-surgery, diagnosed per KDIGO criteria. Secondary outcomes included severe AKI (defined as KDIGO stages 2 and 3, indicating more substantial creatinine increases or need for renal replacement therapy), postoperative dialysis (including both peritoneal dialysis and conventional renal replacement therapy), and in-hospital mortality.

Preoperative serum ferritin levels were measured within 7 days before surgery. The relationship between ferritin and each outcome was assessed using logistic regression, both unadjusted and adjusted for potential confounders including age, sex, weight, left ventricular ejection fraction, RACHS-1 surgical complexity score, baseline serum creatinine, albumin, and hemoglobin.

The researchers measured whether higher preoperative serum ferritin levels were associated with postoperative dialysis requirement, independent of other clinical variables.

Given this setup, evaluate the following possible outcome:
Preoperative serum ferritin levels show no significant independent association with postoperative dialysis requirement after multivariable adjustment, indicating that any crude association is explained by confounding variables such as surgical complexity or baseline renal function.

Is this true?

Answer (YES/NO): YES